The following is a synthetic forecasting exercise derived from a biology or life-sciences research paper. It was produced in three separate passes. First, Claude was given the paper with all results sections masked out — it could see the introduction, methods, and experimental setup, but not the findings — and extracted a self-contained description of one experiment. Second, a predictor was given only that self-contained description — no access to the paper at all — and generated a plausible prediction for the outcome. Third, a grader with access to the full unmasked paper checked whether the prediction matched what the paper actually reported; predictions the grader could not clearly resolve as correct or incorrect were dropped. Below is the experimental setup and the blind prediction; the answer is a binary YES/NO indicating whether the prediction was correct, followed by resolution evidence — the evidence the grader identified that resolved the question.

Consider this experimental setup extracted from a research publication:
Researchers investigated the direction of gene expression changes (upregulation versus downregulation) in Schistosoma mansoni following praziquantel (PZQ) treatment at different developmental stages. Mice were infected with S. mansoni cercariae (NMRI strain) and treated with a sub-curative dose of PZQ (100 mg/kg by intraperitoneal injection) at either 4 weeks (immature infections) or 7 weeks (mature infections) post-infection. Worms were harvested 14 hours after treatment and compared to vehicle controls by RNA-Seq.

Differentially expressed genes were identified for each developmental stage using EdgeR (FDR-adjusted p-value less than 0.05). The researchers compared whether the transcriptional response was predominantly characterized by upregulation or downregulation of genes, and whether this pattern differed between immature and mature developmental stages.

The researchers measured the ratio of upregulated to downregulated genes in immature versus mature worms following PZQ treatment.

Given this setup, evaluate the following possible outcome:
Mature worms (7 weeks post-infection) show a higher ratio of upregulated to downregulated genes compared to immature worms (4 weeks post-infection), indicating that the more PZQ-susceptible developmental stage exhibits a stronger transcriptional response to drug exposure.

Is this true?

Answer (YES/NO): YES